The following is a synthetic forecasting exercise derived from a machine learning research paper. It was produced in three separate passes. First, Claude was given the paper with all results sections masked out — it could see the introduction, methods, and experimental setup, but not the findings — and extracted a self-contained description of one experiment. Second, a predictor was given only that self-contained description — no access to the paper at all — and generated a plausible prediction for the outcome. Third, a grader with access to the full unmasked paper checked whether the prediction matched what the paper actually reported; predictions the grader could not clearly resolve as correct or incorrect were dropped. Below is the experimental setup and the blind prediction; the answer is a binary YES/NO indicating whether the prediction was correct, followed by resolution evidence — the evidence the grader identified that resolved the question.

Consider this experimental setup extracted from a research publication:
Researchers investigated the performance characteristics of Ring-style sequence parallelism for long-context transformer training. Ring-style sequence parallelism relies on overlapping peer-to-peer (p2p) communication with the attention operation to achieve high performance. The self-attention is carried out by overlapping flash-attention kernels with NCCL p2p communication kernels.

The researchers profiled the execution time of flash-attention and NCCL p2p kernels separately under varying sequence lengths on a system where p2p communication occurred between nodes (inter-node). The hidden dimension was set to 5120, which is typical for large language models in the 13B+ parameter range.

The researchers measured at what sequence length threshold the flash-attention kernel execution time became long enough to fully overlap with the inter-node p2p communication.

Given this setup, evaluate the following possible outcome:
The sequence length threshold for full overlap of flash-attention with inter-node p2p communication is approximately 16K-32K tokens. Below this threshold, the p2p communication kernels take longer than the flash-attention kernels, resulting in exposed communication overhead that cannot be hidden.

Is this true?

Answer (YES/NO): NO